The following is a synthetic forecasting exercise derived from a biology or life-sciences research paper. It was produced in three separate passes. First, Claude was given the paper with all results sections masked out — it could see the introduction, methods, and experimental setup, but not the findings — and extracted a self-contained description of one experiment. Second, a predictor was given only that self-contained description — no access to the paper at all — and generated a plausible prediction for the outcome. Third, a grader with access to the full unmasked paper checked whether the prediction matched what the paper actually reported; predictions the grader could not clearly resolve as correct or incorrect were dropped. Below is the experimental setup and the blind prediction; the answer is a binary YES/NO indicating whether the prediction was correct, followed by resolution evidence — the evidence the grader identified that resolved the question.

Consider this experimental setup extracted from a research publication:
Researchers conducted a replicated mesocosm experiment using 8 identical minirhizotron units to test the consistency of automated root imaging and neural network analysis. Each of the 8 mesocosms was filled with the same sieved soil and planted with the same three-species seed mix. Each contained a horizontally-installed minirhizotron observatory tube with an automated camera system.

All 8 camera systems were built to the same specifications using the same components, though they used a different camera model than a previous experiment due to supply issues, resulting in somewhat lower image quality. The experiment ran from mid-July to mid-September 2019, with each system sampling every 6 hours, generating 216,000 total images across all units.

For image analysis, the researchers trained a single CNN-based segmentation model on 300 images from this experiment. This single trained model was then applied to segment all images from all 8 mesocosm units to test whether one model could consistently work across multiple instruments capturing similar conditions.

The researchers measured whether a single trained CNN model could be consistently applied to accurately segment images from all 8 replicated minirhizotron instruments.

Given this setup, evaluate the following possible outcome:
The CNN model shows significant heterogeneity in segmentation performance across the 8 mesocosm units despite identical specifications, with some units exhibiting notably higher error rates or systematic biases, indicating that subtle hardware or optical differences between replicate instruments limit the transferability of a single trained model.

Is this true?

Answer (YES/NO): NO